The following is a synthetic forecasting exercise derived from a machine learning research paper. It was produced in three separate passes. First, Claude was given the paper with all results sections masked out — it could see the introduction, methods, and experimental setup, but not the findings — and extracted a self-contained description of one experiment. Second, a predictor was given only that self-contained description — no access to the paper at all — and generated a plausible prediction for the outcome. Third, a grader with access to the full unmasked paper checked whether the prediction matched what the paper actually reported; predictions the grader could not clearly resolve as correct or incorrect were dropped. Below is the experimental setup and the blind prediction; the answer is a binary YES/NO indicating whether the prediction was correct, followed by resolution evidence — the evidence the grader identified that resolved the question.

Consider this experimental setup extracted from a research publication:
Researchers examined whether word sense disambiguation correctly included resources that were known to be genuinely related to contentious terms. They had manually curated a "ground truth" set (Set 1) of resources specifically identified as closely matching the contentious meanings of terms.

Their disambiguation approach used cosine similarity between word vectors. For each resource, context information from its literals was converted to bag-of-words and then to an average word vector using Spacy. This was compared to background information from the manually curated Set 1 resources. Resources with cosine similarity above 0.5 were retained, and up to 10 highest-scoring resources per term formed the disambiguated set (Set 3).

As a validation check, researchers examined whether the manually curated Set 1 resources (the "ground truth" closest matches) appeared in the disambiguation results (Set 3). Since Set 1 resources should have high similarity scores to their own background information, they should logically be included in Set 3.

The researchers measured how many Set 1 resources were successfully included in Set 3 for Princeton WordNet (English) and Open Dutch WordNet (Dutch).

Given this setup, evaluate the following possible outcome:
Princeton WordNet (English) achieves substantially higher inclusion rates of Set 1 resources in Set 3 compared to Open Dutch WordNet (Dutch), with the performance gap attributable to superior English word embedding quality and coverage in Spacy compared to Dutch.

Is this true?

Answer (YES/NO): NO